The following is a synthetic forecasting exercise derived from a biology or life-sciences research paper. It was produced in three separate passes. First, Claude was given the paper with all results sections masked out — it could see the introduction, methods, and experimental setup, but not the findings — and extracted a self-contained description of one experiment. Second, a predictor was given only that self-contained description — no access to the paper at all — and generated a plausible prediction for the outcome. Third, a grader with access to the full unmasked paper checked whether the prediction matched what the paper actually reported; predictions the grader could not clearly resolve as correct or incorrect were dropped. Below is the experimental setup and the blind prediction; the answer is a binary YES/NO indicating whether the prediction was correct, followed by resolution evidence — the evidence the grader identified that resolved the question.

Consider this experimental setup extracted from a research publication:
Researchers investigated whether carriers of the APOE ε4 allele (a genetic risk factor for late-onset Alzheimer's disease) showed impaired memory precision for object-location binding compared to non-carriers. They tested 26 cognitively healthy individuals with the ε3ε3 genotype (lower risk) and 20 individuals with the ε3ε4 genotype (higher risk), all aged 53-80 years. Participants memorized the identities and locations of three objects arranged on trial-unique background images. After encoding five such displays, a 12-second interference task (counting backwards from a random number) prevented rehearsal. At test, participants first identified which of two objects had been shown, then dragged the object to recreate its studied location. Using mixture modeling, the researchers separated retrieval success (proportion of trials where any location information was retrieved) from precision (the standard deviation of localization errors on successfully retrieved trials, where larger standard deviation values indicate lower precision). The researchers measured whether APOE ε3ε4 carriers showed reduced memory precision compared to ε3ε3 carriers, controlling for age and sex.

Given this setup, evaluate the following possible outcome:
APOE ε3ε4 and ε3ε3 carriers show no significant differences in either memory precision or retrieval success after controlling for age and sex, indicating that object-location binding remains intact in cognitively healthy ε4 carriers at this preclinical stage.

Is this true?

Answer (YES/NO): YES